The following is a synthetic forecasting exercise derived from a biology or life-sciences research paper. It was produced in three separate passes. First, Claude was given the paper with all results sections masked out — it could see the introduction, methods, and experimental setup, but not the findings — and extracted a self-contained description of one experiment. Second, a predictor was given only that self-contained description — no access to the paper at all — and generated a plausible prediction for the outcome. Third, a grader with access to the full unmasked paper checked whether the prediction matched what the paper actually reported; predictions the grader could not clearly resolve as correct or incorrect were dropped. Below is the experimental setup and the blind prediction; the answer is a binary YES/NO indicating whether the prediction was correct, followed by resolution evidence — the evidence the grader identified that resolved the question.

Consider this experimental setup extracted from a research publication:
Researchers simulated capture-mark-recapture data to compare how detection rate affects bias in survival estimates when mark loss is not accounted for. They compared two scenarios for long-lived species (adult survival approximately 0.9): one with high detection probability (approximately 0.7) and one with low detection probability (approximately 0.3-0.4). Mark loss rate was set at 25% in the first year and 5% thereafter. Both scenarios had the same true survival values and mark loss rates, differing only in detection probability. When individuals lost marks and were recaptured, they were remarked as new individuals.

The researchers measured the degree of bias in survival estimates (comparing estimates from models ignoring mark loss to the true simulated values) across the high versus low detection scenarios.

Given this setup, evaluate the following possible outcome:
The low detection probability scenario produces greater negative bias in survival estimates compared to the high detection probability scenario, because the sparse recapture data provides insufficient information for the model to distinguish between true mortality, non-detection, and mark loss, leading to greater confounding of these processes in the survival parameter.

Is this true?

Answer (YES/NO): NO